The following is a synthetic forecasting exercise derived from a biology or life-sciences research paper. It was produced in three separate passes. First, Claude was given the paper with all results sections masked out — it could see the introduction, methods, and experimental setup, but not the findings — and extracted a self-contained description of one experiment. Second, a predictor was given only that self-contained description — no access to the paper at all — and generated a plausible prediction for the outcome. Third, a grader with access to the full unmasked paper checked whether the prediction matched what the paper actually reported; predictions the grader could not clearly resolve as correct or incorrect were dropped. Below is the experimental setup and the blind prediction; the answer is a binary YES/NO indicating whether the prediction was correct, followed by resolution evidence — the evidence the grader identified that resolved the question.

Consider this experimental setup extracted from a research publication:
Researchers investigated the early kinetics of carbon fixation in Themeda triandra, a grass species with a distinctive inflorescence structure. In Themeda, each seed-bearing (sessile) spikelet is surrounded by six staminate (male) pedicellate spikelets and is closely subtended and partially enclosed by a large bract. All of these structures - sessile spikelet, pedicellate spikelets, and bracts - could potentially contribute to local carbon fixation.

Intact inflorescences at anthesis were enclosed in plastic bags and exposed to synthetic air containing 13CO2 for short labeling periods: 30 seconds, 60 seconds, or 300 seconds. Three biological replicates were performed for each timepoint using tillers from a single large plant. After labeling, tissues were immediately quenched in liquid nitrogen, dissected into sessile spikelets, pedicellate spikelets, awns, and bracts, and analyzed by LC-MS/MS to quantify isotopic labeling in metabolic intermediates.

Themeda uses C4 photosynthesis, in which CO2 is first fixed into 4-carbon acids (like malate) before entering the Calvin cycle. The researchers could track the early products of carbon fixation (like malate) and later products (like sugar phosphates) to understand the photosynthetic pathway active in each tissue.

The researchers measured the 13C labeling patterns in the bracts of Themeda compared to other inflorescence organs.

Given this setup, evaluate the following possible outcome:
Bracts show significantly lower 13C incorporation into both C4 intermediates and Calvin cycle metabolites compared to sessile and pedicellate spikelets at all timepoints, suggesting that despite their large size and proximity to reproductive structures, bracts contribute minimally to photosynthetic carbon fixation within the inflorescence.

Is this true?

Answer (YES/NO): NO